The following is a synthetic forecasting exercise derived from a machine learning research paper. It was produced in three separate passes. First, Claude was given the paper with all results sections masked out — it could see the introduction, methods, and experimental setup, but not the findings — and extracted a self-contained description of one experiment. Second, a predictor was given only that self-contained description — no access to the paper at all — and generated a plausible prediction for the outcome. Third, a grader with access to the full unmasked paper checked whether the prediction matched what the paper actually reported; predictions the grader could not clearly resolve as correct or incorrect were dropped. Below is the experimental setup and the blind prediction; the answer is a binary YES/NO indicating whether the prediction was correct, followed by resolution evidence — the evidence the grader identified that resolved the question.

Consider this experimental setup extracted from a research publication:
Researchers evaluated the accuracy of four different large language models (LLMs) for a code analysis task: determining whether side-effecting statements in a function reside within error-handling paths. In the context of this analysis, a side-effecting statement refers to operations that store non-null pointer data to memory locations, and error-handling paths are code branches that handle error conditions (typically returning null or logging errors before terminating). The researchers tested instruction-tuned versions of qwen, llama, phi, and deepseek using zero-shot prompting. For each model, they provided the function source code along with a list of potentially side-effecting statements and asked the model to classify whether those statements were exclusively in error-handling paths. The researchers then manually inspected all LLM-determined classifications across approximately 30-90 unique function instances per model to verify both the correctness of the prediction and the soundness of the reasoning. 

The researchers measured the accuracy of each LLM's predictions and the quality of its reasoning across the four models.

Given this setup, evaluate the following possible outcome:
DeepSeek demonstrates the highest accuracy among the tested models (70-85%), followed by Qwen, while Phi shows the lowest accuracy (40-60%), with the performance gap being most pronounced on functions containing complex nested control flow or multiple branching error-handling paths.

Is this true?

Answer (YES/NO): NO